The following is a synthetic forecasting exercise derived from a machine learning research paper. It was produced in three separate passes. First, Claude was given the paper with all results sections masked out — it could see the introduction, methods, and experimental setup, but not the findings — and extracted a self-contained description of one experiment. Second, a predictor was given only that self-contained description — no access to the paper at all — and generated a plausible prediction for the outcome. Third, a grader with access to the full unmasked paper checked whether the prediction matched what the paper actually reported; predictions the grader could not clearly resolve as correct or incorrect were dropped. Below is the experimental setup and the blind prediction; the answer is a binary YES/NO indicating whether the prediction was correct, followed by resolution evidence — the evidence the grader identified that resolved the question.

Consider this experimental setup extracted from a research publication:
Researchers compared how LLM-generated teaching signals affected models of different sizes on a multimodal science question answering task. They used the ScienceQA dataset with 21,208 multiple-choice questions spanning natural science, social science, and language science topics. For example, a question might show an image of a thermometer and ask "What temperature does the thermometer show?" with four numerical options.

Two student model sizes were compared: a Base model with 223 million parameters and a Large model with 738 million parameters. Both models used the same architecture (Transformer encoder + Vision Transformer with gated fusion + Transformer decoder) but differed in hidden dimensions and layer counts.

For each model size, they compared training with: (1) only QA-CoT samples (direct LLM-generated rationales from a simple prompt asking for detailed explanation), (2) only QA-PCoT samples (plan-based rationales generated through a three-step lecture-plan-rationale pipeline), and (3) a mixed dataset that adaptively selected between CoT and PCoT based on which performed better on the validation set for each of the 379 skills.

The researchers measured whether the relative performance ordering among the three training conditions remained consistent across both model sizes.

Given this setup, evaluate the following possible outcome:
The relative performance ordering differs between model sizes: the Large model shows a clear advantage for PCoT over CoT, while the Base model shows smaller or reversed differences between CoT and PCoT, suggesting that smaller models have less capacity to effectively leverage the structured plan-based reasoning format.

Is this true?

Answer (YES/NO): NO